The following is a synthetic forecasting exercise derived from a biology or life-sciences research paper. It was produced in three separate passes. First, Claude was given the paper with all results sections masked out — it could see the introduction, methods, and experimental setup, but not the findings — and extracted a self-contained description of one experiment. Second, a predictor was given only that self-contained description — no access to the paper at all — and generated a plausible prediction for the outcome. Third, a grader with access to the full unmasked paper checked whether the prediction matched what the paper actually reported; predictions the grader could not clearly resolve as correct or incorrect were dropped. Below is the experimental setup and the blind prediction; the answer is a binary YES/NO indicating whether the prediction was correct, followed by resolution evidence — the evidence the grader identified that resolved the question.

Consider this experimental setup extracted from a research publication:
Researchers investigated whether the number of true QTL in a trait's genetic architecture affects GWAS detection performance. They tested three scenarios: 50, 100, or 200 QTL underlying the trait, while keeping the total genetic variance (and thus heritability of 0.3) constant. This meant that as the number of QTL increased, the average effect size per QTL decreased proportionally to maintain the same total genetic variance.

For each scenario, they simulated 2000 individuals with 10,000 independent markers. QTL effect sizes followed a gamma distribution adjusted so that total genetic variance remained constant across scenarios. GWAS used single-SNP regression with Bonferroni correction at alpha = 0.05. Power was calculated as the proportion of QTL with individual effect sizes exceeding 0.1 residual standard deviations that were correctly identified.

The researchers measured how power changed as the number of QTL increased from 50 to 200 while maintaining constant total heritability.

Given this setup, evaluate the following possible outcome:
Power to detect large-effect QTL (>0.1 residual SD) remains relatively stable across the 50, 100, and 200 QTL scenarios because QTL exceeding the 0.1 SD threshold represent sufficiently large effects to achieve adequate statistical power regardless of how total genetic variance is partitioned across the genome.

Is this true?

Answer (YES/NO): NO